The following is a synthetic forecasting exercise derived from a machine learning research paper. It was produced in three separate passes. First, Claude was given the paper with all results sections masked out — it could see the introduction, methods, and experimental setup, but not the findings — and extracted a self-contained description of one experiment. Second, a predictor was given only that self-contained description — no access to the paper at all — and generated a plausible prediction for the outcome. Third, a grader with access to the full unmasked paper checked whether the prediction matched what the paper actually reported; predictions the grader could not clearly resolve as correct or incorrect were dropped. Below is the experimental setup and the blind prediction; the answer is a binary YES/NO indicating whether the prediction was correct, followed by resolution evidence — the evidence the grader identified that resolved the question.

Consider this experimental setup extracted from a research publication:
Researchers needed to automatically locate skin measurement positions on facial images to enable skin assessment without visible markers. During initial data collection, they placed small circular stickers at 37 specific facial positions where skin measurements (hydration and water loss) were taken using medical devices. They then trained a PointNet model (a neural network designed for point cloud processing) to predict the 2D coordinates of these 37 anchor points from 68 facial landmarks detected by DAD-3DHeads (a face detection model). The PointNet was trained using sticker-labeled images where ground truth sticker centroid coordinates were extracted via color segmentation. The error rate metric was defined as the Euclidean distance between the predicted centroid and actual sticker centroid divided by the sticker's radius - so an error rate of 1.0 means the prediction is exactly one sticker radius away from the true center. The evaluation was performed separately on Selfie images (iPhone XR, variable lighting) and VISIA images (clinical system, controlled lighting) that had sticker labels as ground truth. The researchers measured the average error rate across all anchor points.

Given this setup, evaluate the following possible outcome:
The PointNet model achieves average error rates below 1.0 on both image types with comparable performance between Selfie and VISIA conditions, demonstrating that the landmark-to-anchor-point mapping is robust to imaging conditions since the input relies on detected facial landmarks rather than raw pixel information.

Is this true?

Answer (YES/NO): YES